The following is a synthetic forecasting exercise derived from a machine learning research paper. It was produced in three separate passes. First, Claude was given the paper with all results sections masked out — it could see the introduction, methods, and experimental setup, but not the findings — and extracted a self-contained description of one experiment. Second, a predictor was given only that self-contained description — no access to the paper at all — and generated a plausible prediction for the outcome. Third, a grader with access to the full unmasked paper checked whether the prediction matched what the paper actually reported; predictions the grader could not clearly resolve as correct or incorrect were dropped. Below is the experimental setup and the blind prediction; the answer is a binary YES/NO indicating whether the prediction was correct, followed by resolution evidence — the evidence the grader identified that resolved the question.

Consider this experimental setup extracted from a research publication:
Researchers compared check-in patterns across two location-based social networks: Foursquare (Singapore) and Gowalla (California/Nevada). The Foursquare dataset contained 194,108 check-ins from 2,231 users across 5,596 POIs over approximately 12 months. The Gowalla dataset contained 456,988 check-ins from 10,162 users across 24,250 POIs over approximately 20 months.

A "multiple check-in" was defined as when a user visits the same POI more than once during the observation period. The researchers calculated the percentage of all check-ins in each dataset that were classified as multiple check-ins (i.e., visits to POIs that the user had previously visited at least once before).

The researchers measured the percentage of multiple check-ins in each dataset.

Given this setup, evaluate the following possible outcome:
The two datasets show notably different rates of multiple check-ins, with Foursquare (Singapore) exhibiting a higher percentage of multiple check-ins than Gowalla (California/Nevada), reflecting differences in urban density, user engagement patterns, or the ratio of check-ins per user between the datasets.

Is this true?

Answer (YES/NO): YES